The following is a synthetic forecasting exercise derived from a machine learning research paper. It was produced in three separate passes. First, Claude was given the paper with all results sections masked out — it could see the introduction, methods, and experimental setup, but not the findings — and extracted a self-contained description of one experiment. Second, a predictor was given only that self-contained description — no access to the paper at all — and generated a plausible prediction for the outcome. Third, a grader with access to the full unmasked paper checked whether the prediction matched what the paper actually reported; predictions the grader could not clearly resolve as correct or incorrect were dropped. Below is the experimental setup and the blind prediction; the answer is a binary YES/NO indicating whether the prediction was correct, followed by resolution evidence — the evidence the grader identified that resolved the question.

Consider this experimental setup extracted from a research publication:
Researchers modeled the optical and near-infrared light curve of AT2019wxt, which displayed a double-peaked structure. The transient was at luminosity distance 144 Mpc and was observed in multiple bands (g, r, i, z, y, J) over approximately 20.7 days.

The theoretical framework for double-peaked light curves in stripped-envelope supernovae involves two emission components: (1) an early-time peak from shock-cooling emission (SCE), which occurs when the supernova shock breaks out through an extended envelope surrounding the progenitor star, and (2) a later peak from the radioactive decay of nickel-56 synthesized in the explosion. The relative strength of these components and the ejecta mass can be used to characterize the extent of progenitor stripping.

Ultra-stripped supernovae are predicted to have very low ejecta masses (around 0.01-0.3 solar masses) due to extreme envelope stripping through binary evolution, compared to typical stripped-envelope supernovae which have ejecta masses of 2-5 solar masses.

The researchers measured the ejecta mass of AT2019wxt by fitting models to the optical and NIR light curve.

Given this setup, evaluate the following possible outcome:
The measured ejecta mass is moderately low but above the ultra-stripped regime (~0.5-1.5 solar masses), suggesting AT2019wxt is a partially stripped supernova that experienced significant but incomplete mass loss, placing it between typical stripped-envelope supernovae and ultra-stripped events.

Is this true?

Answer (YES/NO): NO